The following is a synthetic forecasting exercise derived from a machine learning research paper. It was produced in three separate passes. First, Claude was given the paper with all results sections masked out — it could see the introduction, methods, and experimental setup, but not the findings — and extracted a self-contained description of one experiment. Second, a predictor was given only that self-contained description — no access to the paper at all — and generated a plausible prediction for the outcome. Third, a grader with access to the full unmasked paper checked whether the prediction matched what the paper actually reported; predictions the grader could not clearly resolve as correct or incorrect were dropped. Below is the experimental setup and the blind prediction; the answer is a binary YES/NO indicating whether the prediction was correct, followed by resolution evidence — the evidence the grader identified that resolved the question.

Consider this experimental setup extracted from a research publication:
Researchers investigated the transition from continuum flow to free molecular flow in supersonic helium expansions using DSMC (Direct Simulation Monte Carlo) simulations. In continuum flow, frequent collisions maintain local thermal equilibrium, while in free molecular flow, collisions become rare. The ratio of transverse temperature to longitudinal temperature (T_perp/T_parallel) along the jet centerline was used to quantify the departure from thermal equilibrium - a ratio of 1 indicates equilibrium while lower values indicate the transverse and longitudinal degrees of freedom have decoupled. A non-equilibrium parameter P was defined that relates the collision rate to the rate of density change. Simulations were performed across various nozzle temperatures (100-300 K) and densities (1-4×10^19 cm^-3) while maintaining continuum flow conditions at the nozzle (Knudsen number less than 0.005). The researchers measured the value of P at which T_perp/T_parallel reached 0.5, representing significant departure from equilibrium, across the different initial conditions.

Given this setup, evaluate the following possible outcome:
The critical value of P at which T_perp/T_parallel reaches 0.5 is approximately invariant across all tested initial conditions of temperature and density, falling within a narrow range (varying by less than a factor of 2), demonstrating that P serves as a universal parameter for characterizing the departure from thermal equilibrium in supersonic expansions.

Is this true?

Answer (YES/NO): YES